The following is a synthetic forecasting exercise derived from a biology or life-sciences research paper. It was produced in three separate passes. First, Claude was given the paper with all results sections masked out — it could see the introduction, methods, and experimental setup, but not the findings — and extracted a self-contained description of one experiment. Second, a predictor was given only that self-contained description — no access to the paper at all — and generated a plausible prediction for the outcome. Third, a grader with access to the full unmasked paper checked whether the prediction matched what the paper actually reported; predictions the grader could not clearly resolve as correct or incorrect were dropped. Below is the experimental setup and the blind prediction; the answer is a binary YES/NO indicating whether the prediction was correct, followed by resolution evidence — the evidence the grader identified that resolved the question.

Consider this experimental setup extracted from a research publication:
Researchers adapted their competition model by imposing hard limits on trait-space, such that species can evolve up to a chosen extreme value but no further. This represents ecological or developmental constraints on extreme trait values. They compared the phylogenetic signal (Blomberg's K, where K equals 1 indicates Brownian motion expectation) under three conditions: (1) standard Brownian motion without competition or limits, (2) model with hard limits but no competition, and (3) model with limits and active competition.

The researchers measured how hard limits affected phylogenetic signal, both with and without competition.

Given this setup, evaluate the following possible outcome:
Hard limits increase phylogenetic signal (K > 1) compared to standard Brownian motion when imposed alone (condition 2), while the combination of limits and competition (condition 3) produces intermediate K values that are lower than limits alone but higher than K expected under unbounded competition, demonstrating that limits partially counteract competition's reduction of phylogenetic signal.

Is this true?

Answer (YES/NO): NO